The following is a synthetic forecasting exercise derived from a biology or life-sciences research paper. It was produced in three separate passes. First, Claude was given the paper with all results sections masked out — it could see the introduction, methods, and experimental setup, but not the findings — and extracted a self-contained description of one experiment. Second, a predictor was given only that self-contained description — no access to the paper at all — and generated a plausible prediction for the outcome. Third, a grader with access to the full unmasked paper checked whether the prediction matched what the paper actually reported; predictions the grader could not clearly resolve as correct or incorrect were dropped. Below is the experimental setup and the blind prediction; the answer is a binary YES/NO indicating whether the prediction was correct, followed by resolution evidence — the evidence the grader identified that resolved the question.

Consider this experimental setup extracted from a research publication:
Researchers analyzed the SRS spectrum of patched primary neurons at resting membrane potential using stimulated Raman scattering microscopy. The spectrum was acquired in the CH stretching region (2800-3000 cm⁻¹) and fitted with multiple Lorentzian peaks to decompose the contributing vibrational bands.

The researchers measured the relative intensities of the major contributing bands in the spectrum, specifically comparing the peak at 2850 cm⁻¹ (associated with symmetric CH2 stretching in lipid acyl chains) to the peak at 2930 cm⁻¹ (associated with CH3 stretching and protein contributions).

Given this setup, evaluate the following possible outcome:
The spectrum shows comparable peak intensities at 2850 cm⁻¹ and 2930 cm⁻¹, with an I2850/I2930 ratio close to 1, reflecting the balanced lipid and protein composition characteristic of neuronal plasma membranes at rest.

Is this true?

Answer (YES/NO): NO